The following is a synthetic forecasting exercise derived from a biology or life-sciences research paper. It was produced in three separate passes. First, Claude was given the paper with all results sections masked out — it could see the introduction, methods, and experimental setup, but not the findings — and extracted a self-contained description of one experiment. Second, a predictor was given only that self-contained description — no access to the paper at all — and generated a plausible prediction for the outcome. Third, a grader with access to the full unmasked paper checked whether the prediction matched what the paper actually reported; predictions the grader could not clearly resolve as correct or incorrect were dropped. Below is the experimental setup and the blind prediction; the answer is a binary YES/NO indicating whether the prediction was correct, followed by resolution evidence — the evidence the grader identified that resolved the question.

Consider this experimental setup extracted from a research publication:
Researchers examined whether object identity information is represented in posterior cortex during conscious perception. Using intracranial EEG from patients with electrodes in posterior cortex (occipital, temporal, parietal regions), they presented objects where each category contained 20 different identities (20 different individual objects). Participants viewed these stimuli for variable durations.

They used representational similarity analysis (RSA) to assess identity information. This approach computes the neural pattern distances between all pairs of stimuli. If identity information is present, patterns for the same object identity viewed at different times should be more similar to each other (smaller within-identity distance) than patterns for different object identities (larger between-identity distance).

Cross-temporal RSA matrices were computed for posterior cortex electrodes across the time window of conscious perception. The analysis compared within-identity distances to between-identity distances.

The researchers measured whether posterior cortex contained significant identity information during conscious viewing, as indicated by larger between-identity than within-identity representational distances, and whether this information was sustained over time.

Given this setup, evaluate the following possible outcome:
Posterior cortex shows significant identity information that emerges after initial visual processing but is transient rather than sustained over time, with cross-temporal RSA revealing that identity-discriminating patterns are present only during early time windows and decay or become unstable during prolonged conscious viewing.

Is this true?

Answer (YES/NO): NO